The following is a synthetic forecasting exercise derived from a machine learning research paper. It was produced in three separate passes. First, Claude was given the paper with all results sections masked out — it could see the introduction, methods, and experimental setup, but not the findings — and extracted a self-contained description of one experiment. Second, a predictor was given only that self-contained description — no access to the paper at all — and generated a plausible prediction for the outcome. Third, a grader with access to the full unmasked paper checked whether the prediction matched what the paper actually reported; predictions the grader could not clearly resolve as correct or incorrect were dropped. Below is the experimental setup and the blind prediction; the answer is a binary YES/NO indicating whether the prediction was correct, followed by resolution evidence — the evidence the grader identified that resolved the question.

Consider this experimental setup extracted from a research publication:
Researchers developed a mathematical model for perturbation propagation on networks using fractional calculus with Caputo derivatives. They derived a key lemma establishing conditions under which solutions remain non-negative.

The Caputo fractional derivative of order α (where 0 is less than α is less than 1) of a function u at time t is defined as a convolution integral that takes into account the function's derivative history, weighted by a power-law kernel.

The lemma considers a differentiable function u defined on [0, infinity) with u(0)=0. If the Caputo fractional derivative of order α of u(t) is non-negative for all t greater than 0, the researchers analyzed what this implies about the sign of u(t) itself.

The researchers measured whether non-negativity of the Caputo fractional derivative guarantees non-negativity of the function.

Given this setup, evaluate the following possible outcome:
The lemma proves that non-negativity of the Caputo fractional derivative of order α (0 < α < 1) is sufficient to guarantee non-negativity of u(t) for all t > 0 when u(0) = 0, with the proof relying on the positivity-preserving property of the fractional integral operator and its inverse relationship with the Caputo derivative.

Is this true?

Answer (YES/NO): YES